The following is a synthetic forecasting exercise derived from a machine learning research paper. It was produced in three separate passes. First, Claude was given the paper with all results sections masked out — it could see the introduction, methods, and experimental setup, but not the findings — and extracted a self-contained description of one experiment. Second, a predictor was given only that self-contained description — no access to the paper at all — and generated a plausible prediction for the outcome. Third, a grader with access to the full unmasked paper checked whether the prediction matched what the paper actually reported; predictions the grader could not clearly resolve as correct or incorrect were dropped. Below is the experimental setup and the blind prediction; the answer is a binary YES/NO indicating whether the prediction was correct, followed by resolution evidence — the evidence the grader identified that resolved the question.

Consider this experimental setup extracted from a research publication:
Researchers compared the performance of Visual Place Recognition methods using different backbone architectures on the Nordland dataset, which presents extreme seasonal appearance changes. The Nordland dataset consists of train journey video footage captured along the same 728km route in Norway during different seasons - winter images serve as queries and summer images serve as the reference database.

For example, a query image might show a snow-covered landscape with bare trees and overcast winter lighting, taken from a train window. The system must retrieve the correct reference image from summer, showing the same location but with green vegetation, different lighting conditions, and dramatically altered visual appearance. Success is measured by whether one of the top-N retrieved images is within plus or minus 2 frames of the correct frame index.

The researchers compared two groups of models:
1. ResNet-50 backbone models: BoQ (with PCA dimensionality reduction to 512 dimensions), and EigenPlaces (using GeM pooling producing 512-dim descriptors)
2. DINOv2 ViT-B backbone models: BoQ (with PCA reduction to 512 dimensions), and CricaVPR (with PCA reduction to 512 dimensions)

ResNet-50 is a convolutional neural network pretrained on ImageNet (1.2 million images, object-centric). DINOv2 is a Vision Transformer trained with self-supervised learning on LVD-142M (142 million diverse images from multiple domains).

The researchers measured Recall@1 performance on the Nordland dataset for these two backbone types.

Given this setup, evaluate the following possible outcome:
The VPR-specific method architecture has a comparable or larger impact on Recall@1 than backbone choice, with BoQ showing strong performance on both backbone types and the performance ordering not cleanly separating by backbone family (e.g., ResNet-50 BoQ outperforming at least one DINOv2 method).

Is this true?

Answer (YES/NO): NO